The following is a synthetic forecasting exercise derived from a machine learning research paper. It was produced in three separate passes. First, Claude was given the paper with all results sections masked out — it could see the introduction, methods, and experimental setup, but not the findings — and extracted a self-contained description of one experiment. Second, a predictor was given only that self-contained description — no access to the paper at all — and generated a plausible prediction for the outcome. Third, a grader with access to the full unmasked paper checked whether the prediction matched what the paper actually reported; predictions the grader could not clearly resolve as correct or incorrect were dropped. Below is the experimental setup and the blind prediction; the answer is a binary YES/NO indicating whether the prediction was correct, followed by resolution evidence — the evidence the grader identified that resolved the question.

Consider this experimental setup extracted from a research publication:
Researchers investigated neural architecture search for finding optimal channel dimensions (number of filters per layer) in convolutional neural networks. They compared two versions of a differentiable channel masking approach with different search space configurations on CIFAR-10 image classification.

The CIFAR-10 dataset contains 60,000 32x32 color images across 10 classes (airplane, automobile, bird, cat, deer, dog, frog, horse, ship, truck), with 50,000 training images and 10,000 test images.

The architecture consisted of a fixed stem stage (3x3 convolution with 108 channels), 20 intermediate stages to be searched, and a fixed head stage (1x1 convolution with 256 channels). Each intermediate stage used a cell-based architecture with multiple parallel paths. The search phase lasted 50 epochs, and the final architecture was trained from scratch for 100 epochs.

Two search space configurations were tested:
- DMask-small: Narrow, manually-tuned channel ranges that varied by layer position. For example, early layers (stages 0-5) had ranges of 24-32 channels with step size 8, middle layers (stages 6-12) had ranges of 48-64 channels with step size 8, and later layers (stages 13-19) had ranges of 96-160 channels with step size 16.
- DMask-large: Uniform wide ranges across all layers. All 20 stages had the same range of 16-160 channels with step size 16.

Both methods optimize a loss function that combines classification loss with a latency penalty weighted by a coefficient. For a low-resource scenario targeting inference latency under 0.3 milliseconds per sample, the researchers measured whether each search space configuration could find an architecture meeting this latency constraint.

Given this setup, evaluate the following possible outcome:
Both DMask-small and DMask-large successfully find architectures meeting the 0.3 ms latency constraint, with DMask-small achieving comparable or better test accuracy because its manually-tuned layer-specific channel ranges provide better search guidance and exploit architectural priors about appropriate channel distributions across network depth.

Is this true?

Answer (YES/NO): NO